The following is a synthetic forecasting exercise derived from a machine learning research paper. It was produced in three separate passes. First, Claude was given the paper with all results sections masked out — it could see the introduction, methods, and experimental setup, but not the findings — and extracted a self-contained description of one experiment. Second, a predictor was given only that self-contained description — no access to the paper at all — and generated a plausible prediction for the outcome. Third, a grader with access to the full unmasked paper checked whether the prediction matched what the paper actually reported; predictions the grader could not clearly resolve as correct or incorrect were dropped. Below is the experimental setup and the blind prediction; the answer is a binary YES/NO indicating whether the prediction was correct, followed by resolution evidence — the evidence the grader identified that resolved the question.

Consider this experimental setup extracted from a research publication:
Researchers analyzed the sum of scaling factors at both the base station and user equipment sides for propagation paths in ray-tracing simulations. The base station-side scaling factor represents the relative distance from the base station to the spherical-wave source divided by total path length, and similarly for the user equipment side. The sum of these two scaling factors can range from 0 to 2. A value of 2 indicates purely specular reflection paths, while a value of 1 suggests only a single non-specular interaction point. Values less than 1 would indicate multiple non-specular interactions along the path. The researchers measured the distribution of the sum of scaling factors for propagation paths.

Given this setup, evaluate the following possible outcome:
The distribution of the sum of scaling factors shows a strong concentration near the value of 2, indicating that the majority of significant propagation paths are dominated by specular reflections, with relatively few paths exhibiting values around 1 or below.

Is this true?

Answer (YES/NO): NO